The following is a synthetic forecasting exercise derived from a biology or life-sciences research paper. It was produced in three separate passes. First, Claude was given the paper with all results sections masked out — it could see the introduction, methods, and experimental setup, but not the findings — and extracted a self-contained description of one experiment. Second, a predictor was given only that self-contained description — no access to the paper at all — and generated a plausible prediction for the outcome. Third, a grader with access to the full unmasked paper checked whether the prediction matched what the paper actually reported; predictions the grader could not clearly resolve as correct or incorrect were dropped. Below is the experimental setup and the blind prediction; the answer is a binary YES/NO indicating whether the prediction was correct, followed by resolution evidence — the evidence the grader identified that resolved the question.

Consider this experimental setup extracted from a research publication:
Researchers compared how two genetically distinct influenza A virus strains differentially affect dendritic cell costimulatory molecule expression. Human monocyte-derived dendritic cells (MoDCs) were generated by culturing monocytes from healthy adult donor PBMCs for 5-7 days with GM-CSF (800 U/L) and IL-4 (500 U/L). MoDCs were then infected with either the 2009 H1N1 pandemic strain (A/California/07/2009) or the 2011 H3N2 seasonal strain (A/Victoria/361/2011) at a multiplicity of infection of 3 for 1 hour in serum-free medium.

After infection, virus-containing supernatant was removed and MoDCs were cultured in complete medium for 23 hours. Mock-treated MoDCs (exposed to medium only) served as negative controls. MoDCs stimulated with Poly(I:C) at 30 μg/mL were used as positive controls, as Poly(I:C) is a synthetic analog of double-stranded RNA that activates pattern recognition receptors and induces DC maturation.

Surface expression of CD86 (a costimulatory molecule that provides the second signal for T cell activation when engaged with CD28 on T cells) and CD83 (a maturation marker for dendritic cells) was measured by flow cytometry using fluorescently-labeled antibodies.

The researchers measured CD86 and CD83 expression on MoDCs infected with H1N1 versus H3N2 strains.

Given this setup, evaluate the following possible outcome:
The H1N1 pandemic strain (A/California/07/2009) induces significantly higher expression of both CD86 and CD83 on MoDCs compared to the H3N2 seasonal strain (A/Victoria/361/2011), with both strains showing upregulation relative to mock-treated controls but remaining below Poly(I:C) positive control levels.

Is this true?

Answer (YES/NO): NO